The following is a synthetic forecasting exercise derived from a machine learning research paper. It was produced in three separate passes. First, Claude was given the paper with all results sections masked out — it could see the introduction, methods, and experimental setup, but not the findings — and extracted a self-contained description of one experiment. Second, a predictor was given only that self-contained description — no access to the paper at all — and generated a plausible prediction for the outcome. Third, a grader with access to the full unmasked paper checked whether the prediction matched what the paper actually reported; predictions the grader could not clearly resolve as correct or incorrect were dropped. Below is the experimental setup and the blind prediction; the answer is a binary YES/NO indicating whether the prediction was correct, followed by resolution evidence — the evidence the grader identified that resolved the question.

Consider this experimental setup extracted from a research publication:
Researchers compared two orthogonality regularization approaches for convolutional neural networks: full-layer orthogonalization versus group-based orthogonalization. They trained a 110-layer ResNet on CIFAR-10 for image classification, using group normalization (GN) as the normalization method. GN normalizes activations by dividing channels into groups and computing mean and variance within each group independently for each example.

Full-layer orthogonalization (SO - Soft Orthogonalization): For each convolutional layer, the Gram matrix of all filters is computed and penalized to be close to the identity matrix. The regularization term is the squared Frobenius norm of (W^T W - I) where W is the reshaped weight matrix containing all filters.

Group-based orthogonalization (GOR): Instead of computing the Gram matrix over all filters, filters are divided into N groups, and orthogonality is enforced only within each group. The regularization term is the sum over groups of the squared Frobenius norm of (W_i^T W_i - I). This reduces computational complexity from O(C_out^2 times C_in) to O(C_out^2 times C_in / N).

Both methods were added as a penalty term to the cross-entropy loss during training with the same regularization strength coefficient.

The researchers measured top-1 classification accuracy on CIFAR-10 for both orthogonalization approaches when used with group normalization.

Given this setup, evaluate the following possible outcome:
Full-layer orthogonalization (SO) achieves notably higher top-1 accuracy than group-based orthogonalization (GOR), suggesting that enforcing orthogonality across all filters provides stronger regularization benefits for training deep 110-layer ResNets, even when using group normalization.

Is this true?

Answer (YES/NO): NO